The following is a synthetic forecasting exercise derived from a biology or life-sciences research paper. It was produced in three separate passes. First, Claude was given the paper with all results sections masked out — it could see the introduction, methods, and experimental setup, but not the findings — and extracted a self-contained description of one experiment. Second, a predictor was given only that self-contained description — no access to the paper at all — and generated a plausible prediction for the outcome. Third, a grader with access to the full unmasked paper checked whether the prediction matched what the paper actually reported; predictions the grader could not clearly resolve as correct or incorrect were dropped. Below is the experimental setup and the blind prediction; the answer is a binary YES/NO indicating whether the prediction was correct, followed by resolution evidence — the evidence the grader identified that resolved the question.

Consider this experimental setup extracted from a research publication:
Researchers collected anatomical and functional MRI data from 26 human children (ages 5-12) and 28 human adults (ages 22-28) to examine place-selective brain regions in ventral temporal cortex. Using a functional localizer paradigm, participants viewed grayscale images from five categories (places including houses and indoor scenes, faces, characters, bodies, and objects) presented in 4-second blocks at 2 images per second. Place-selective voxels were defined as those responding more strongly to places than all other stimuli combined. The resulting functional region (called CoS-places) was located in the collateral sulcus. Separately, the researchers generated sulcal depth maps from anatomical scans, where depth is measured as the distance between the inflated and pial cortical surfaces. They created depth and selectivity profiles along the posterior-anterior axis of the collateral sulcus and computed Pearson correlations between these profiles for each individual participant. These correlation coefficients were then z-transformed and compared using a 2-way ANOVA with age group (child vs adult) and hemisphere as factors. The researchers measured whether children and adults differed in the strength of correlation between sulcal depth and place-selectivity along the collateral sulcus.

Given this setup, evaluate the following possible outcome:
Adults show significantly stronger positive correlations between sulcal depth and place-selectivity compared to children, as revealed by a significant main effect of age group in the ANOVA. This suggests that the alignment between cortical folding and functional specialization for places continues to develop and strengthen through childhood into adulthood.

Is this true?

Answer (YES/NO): YES